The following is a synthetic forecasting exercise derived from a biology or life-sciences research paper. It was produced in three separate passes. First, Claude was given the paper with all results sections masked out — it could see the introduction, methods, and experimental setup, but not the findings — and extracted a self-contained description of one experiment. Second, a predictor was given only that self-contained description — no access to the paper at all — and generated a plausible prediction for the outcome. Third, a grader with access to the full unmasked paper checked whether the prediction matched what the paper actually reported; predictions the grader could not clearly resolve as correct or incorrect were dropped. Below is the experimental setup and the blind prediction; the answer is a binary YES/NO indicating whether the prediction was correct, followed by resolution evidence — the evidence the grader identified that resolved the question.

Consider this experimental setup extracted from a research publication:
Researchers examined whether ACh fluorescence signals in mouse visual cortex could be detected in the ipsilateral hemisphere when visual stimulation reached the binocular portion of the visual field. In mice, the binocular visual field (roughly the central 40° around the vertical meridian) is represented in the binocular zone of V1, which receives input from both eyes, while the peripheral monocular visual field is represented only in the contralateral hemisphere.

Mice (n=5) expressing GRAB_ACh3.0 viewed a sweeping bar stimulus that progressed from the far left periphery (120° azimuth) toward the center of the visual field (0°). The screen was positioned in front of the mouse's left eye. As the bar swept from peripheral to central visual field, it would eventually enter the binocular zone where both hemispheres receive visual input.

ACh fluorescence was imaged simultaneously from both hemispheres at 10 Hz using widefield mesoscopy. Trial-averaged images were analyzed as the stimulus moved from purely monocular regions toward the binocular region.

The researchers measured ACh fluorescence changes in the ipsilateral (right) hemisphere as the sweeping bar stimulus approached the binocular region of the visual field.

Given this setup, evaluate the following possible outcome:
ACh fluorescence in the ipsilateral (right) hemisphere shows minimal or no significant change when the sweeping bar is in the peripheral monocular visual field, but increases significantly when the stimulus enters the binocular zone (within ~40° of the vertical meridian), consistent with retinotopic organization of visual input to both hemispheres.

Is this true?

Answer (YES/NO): YES